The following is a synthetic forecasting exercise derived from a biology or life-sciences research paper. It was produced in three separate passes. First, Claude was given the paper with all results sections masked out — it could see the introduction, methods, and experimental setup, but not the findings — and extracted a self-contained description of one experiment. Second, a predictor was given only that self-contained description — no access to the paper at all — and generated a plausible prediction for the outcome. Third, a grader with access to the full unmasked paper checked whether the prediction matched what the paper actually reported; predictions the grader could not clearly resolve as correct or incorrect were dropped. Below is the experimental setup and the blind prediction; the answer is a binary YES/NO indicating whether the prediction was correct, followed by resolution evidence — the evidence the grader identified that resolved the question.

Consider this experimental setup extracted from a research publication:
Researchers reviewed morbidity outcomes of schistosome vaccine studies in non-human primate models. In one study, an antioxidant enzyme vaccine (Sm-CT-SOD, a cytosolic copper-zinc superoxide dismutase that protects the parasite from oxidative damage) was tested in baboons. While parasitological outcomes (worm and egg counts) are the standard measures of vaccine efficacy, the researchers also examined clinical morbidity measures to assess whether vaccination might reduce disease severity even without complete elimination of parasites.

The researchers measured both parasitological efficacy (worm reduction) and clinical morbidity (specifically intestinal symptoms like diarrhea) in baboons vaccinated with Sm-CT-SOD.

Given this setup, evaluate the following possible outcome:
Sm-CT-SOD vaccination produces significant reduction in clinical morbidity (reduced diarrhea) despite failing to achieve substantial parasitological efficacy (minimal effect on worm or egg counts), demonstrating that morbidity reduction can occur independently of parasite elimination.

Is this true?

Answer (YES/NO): NO